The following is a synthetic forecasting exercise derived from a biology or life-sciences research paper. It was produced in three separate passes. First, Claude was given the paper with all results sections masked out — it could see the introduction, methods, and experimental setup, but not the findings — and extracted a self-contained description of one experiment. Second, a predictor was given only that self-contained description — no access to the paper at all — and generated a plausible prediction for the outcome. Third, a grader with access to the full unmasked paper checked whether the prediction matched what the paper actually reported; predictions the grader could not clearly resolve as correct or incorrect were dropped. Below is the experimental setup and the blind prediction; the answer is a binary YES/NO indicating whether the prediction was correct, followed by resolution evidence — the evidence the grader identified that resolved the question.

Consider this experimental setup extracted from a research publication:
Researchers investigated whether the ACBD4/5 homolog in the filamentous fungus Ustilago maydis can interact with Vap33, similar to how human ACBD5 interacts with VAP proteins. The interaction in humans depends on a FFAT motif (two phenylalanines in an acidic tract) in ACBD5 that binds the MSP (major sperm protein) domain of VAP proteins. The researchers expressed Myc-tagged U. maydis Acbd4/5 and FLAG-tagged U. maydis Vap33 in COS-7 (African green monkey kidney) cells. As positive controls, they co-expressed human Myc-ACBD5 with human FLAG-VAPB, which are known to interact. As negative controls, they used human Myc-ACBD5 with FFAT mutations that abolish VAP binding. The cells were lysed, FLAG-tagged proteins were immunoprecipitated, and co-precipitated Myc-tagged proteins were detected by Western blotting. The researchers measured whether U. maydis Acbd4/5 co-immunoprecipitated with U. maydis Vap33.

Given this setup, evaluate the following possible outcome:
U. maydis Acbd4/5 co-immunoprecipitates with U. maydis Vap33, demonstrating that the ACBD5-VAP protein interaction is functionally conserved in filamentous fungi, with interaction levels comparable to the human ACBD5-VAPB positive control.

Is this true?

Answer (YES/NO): NO